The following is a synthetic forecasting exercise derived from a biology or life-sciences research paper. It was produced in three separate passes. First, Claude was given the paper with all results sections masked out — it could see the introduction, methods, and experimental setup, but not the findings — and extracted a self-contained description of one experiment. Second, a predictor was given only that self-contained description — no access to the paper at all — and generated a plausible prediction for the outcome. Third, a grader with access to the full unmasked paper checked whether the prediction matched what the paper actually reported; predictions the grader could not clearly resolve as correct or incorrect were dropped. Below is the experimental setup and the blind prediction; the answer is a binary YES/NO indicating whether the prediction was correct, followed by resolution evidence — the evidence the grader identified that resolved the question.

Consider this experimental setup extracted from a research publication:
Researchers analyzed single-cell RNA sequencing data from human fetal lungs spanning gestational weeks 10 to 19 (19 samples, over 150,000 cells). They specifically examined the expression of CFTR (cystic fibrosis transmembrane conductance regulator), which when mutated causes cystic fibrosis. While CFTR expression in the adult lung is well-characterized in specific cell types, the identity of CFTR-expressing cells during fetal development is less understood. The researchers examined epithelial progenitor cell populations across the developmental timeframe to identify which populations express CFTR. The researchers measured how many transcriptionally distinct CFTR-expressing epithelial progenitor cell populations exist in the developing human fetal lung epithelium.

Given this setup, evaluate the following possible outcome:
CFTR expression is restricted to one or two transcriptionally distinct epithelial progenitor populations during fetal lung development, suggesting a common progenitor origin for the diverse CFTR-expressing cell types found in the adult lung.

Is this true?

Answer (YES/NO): NO